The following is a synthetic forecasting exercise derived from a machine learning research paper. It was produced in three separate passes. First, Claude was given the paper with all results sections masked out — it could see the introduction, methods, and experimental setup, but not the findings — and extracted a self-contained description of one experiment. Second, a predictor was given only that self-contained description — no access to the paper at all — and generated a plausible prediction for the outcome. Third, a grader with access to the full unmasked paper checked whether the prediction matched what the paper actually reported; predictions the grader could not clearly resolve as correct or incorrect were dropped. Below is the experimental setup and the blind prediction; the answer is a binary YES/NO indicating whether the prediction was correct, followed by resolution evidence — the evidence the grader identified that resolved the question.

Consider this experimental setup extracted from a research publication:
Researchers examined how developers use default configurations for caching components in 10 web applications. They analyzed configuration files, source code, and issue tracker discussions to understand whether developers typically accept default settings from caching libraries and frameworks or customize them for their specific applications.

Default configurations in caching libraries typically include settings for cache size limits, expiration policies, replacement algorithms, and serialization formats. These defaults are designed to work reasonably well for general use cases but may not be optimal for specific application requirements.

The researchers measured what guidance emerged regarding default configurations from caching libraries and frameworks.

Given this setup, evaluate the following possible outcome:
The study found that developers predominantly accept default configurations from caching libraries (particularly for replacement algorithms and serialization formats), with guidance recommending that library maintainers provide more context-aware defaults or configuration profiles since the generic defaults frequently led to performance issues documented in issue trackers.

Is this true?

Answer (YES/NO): NO